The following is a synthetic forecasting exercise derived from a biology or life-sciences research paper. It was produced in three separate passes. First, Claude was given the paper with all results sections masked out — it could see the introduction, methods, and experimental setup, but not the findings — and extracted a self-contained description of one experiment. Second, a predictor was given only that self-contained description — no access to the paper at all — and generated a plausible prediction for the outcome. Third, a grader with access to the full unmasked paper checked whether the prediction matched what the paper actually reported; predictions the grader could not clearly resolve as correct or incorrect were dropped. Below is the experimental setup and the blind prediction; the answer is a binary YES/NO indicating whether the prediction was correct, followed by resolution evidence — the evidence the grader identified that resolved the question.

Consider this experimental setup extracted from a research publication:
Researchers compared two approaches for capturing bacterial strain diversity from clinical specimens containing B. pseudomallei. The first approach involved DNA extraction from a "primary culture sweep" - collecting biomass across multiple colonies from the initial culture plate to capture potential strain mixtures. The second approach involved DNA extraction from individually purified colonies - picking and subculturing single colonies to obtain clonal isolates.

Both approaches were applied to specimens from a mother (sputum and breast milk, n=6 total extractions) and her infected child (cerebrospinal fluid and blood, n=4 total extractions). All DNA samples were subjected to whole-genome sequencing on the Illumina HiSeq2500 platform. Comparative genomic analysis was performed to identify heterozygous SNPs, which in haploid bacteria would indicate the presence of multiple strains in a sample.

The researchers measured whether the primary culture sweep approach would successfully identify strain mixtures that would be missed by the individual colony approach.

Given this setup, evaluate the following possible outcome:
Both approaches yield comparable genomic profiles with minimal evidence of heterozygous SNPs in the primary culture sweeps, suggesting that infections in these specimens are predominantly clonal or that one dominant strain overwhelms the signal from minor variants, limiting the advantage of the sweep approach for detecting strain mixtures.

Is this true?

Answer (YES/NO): NO